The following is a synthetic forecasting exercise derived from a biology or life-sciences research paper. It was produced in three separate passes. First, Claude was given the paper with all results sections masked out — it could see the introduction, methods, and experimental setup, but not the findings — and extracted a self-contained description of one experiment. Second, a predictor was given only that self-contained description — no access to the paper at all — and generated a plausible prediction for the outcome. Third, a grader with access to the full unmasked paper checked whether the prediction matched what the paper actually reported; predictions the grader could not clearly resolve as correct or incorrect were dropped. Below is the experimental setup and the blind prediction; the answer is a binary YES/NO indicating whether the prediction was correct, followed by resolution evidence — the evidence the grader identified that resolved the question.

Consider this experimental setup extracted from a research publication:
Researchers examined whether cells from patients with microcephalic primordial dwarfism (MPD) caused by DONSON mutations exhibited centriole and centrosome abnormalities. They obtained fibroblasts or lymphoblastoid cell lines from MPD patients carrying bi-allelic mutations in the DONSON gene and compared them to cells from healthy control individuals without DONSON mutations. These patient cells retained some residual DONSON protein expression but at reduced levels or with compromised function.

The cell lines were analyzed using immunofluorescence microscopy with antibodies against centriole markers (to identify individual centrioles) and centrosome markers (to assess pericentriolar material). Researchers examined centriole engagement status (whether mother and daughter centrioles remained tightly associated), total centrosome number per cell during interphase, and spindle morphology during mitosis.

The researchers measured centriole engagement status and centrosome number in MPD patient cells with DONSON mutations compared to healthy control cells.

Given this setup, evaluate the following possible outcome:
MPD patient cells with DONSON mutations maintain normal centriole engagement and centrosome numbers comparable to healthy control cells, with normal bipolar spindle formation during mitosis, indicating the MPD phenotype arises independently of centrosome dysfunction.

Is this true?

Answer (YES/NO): NO